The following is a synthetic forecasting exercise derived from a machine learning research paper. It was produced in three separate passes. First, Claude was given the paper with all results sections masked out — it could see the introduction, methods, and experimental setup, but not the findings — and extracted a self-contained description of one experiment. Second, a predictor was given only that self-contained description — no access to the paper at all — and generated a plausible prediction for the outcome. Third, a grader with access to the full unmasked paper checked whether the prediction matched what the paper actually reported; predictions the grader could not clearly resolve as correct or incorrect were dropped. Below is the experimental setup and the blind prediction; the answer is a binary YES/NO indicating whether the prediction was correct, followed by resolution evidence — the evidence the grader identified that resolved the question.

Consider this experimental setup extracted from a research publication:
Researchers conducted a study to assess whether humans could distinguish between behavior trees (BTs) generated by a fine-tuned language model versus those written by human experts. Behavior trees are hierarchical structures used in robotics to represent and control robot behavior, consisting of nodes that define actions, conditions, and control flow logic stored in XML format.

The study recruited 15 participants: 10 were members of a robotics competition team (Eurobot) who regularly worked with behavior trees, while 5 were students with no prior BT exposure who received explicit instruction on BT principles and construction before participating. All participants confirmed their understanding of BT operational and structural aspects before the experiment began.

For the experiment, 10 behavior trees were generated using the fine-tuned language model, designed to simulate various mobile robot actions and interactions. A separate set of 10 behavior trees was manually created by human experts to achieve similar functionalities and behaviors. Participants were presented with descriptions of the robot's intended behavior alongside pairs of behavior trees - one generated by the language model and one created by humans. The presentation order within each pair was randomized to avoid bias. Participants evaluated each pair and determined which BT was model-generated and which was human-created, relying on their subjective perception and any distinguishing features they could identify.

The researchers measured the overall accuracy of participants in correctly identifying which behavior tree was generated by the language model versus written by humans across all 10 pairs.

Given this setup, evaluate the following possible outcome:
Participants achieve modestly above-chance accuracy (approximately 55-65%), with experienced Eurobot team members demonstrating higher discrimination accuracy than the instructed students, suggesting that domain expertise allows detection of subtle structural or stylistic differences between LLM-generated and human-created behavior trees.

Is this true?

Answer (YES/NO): NO